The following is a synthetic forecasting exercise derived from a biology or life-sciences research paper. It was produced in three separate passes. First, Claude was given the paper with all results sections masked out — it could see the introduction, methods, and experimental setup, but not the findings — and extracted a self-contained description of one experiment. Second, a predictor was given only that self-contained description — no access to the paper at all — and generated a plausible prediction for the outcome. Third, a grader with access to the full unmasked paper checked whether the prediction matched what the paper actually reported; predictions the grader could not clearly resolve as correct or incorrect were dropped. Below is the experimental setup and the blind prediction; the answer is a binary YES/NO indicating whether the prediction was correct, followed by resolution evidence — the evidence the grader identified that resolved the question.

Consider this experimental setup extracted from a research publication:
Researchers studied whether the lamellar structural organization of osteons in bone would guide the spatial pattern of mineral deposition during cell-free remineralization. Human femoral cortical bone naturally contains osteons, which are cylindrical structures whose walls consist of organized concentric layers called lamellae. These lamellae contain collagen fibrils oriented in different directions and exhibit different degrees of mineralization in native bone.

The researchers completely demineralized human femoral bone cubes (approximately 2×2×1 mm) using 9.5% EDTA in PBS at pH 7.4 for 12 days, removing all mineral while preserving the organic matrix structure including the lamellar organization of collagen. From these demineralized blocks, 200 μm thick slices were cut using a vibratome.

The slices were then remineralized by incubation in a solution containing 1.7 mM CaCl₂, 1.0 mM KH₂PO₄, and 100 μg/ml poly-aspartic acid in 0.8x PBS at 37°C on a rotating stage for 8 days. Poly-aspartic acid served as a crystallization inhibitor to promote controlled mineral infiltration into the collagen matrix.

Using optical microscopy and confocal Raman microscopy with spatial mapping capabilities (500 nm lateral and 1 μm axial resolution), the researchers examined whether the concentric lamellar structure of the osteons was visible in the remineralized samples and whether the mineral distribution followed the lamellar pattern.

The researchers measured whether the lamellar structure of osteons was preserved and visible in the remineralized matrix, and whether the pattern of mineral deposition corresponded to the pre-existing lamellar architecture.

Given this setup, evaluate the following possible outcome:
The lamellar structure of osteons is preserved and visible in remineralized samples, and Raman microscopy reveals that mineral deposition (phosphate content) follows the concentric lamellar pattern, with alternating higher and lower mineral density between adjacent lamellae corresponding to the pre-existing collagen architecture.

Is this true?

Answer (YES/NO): NO